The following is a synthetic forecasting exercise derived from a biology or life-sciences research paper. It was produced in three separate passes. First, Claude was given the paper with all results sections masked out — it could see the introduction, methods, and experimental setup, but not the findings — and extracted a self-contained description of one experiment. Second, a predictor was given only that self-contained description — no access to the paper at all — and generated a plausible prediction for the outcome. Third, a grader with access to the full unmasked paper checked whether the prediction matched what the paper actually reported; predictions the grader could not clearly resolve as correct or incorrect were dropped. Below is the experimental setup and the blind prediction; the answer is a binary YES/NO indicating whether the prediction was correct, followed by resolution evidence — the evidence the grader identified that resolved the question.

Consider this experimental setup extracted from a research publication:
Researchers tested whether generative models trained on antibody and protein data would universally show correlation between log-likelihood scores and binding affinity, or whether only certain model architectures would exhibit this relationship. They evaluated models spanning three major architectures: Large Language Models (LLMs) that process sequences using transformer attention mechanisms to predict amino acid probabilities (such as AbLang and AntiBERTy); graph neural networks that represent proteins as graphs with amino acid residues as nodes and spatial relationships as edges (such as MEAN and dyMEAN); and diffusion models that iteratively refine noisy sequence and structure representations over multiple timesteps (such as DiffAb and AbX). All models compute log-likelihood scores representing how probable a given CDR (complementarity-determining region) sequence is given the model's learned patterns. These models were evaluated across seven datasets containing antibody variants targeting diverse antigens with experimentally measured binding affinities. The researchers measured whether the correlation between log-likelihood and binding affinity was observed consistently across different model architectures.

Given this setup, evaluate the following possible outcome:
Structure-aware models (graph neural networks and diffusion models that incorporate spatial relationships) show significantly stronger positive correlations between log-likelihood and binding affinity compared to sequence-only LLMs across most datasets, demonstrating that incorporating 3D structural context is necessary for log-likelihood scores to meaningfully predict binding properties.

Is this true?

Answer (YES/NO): NO